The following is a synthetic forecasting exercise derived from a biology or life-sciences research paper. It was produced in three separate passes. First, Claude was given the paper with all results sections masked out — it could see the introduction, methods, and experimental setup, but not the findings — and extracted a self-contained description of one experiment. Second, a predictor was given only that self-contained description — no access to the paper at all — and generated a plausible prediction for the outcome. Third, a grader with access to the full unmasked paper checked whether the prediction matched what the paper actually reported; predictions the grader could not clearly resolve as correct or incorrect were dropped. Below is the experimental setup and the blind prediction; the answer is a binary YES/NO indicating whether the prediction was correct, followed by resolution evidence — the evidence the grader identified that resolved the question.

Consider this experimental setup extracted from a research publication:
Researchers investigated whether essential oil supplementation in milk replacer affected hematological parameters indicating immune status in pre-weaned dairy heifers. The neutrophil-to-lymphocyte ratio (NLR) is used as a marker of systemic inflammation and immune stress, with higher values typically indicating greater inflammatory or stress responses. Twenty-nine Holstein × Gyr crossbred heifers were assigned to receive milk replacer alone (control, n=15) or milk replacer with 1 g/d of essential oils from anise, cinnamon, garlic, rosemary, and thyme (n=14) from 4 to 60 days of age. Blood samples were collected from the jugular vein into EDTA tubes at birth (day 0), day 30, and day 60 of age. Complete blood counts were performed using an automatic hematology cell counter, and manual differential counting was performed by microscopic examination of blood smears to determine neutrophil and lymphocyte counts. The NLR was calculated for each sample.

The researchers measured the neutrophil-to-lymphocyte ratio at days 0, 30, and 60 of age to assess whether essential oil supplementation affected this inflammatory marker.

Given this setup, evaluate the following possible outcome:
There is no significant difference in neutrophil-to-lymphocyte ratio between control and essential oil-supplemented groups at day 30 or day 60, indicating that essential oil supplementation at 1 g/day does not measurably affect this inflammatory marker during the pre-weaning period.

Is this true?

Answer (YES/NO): YES